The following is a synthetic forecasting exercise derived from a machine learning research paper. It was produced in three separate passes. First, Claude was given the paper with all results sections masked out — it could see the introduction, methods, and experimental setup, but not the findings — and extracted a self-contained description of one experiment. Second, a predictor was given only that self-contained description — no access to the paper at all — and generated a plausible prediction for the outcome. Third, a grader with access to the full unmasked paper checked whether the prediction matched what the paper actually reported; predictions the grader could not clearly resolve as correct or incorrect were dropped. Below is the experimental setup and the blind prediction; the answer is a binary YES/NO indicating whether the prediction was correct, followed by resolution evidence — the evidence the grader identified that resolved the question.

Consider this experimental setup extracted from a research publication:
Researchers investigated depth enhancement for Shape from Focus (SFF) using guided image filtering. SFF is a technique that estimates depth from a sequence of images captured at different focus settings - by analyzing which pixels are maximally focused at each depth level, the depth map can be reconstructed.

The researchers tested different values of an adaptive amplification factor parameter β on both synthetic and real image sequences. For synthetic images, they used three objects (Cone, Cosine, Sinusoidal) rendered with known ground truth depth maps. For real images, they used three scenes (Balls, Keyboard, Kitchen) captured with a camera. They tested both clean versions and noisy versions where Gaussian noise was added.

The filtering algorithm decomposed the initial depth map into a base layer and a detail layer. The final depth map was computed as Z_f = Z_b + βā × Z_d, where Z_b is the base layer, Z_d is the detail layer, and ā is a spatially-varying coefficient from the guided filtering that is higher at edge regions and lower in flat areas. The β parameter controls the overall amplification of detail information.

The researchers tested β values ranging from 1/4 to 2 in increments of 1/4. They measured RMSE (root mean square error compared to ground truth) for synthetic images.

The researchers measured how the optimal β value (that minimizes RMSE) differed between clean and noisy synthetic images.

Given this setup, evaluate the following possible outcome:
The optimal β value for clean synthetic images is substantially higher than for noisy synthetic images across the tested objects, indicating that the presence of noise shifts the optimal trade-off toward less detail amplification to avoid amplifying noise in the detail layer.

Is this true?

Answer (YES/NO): NO